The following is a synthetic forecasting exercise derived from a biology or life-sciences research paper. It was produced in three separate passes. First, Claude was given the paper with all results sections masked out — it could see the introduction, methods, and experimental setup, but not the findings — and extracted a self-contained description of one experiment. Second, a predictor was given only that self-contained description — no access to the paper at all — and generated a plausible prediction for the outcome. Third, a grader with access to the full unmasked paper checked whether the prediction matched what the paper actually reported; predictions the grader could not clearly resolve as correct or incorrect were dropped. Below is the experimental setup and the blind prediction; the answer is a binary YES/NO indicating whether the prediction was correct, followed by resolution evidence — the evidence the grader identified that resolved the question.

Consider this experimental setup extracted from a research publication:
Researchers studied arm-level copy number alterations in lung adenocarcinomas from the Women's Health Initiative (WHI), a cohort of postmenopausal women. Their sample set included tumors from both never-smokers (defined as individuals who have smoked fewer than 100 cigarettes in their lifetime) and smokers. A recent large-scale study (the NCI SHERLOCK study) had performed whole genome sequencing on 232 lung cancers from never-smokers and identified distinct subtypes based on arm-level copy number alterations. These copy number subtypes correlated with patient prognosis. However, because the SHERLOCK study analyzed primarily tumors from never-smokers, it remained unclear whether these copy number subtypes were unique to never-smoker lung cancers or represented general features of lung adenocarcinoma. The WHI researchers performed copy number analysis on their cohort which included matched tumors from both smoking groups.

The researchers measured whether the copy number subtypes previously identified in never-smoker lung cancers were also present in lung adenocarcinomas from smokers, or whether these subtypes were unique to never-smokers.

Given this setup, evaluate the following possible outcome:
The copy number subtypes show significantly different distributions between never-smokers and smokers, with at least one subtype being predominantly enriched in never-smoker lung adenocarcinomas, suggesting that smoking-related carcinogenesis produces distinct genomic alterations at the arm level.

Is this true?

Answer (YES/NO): NO